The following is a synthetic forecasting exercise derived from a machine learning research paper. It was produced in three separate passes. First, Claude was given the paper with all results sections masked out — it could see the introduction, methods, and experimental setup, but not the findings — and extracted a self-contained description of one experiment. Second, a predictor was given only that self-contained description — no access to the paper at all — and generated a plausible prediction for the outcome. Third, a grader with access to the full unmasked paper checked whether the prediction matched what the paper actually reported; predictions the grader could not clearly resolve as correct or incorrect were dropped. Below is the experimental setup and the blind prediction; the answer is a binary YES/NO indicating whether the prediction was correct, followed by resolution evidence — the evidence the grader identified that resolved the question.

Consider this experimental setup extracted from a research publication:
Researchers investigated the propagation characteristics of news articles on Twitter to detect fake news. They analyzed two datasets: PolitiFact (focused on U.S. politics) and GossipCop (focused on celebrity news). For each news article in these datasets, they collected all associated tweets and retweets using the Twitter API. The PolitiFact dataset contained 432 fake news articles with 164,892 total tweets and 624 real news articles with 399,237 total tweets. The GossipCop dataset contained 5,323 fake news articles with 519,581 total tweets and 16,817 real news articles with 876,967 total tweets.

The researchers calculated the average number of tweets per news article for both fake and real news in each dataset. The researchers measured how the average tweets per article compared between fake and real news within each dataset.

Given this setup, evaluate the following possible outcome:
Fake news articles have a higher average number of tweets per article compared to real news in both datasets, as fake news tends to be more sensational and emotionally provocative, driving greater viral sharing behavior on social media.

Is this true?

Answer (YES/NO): NO